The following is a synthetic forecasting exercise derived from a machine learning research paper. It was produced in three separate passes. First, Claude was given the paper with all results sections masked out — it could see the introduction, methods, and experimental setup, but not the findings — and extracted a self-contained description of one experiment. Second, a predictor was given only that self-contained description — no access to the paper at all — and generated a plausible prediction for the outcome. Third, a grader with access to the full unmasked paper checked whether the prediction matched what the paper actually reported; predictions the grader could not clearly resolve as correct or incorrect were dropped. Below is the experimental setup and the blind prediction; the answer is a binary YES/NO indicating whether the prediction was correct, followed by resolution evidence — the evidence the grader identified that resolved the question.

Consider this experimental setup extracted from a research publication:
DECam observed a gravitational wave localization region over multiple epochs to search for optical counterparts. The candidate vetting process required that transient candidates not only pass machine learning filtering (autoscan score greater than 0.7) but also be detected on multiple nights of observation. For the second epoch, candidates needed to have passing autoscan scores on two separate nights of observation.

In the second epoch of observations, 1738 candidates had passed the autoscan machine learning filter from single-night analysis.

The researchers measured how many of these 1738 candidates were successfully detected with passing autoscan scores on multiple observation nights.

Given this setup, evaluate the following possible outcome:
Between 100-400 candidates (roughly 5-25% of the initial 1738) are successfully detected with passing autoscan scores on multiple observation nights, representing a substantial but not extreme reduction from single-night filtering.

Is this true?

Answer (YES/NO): NO